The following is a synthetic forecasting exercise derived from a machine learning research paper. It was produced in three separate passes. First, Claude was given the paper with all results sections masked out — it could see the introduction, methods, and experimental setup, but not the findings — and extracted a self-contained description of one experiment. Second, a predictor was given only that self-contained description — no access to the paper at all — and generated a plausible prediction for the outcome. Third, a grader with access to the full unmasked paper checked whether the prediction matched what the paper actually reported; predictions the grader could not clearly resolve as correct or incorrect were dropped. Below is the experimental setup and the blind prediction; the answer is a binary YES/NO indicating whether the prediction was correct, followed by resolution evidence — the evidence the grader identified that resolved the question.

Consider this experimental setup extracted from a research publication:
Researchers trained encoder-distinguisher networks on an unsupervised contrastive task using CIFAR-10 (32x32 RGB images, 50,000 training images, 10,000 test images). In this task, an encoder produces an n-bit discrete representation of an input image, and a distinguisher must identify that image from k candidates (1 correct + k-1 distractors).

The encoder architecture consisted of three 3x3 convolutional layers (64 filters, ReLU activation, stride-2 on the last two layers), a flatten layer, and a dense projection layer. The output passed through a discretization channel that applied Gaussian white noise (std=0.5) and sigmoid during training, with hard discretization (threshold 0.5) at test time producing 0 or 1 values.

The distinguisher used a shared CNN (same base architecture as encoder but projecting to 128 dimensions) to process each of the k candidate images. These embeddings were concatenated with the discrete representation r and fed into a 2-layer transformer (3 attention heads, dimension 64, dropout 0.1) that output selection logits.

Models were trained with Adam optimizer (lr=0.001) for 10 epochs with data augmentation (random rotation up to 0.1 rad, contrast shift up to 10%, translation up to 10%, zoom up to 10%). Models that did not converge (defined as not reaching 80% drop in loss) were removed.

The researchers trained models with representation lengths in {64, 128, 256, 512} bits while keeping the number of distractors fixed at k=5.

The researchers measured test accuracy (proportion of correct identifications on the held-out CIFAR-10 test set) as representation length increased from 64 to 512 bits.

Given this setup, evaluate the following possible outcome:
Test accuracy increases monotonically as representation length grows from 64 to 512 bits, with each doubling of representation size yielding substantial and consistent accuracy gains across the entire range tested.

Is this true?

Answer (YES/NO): NO